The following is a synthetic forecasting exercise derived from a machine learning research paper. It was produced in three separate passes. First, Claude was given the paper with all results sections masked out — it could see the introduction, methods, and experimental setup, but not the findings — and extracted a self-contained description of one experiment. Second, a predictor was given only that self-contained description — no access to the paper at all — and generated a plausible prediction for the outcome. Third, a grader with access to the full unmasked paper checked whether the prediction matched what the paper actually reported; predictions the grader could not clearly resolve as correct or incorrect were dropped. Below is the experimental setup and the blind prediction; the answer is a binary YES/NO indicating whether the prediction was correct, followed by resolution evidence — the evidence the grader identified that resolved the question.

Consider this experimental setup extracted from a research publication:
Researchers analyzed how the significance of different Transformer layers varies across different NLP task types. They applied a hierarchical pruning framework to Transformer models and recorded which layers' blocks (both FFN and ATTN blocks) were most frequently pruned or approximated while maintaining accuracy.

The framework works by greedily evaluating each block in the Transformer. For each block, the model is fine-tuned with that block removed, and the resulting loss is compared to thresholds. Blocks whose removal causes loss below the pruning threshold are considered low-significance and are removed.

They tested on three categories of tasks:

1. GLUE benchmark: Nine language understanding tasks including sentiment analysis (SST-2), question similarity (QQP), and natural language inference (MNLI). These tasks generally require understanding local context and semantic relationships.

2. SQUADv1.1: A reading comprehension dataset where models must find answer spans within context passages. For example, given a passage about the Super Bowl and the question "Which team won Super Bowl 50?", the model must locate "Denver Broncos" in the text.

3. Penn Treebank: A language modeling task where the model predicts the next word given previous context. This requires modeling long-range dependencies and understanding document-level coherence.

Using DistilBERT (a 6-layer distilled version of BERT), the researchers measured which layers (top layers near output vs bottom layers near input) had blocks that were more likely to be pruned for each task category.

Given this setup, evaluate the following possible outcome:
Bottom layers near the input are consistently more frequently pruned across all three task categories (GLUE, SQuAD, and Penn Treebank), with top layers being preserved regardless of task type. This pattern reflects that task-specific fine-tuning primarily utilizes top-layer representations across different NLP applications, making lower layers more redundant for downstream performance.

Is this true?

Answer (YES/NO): NO